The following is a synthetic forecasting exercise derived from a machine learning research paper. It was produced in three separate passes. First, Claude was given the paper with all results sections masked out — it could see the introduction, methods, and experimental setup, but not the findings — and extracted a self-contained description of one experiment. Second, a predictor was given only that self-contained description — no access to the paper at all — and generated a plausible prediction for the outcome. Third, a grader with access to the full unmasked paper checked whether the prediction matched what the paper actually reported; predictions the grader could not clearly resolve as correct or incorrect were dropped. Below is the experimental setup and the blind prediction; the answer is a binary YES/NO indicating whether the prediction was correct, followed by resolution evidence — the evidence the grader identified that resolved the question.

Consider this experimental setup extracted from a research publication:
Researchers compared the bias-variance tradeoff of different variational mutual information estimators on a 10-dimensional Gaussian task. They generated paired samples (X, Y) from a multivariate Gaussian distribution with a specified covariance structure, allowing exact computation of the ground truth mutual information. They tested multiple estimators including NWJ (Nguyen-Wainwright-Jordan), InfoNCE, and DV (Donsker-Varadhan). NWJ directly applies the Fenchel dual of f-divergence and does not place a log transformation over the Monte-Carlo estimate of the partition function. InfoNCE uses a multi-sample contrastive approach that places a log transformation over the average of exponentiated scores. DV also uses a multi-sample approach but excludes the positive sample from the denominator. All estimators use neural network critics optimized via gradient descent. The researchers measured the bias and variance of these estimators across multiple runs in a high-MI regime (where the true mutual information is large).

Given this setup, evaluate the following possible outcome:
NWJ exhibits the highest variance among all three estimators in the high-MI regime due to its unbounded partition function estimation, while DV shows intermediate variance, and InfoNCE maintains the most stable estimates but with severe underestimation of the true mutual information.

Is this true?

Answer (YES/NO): NO